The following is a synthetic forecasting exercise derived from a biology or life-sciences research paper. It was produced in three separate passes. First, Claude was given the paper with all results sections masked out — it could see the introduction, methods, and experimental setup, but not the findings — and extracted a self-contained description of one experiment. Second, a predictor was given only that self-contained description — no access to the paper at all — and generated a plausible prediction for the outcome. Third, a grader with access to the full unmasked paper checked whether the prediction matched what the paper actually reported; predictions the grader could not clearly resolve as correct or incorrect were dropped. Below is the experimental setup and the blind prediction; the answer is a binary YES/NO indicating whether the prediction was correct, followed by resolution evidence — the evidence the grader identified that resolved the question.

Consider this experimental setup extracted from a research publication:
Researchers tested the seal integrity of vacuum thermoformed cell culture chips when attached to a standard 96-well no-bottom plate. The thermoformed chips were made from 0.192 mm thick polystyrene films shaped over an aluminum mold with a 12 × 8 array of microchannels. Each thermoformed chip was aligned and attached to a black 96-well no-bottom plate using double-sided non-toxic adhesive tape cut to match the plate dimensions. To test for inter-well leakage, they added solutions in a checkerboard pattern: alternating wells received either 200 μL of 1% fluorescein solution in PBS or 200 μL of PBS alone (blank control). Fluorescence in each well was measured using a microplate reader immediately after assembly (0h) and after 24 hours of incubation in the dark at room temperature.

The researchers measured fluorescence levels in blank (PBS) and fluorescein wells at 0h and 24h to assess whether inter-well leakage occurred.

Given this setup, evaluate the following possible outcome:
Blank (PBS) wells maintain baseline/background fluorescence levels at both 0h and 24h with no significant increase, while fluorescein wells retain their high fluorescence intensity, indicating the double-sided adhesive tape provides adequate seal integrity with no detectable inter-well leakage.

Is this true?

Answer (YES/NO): YES